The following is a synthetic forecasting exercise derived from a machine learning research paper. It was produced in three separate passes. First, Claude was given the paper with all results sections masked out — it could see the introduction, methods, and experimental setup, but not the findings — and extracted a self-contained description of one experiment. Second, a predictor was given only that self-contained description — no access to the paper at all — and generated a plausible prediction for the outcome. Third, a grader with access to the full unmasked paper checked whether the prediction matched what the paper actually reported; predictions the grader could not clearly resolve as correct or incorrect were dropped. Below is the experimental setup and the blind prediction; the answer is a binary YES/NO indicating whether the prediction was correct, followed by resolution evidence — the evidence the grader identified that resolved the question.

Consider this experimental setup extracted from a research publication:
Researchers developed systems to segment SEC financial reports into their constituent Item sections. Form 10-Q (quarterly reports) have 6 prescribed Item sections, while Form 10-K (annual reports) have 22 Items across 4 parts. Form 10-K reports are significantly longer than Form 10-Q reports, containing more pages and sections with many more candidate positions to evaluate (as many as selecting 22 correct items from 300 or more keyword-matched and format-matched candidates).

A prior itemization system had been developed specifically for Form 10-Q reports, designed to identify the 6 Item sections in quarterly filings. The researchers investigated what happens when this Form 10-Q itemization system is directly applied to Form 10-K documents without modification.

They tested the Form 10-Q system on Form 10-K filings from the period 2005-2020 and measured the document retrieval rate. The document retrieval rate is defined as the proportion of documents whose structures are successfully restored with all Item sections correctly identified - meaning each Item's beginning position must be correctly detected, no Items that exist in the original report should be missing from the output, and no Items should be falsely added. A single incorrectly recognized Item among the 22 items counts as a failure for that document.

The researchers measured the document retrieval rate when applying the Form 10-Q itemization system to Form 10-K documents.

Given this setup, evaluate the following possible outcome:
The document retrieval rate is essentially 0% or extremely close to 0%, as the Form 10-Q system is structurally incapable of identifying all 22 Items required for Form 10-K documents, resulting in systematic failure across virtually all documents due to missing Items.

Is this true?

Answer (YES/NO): NO